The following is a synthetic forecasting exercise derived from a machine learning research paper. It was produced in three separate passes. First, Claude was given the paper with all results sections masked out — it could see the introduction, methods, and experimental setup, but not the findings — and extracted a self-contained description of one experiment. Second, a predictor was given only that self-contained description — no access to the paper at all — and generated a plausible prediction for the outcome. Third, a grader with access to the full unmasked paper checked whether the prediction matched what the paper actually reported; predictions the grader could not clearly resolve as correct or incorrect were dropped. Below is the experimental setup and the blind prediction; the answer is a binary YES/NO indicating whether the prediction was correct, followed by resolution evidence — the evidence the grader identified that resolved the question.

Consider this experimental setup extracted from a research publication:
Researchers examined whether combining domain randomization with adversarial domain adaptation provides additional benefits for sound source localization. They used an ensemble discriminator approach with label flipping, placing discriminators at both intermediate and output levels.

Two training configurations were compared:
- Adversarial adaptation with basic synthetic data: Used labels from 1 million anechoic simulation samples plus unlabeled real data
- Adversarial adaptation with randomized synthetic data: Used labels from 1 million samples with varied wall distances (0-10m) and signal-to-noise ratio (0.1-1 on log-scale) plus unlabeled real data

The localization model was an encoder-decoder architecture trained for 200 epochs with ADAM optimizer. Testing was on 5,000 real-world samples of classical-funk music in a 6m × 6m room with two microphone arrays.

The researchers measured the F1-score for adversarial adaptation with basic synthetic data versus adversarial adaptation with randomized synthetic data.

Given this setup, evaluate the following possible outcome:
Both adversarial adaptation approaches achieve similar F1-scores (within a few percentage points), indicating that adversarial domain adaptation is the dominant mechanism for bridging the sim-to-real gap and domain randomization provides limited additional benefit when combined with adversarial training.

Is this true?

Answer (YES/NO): YES